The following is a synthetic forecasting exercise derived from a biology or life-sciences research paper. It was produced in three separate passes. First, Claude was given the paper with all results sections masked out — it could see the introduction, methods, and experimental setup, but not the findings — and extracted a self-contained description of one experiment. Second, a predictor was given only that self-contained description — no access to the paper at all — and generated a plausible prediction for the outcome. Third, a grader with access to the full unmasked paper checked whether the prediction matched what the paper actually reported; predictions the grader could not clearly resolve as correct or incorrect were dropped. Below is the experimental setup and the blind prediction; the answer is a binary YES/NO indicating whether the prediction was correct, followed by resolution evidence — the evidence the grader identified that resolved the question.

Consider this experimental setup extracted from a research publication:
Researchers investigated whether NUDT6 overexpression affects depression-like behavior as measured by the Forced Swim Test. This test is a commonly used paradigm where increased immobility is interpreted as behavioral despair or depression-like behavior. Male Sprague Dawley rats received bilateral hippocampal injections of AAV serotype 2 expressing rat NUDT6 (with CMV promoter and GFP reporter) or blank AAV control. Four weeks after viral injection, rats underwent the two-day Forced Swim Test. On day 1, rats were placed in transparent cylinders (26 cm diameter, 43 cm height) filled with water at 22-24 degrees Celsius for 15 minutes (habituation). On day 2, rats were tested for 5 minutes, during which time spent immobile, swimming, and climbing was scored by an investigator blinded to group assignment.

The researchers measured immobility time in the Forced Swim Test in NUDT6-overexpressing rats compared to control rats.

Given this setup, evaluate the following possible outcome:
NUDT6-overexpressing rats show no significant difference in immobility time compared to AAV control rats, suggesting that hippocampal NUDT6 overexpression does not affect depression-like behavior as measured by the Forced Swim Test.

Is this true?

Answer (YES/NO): NO